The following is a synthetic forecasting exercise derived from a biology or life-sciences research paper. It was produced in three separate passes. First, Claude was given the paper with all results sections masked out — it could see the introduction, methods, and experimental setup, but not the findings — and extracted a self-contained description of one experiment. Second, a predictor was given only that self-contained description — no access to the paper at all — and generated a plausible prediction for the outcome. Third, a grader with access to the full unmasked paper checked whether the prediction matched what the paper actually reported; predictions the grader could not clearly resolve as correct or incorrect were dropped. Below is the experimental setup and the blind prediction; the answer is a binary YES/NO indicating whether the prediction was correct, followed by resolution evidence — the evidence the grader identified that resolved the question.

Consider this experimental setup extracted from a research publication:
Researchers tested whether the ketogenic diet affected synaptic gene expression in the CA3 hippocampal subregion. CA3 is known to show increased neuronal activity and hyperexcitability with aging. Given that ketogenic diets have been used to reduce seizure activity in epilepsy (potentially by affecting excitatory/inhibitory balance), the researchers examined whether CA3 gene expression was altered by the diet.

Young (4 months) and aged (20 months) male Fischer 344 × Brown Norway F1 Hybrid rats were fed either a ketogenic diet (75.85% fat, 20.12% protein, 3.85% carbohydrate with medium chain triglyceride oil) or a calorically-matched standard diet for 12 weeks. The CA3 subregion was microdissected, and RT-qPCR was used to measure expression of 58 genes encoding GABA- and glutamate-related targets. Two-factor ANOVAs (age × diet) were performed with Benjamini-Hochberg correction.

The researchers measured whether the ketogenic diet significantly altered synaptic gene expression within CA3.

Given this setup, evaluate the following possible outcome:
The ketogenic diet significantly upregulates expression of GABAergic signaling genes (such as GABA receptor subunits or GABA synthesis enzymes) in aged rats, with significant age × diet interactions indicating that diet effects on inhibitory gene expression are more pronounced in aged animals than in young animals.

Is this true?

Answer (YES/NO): NO